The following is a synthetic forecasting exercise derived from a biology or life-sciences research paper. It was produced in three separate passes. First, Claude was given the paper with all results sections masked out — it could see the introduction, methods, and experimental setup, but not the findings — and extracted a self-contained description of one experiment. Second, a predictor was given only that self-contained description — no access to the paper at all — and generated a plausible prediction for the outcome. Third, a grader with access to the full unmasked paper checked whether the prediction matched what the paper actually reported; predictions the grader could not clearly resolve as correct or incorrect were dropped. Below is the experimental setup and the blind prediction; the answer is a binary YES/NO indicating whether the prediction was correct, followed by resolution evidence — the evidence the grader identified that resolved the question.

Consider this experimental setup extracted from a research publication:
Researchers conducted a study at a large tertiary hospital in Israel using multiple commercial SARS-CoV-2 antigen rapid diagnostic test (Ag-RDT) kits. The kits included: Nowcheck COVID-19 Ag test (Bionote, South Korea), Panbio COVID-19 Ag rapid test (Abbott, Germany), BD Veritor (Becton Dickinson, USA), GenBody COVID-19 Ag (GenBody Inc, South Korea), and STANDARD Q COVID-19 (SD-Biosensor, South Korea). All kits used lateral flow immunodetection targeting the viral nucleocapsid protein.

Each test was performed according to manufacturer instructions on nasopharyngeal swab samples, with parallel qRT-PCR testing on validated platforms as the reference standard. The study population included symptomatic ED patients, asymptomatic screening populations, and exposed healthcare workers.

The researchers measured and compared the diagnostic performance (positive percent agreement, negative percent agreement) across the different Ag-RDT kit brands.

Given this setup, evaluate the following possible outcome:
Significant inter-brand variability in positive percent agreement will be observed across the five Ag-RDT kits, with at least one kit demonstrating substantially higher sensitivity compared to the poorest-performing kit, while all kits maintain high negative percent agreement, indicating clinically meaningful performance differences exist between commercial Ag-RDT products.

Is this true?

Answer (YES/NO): NO